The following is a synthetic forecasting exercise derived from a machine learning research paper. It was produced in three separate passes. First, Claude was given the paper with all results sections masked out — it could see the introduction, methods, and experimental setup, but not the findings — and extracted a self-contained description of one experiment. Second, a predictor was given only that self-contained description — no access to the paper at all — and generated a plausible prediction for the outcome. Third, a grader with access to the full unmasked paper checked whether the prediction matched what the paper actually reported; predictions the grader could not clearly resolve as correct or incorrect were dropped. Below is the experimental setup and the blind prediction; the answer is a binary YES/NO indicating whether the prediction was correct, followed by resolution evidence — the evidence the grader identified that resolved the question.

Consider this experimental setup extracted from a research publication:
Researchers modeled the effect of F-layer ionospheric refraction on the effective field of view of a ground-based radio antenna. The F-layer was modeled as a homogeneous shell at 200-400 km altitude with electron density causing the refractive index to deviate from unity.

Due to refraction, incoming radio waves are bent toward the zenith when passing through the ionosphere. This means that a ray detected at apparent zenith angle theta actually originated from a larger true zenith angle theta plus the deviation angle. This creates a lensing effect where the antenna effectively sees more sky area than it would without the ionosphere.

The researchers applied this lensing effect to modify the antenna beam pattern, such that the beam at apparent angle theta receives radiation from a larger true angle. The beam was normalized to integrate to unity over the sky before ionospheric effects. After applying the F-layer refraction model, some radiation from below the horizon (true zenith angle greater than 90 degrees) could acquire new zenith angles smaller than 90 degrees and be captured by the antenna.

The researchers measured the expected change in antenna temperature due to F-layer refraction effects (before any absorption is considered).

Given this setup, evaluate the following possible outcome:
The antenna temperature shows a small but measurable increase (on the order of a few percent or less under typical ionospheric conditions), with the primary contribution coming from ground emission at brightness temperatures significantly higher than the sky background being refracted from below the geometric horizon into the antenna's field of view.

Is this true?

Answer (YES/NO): NO